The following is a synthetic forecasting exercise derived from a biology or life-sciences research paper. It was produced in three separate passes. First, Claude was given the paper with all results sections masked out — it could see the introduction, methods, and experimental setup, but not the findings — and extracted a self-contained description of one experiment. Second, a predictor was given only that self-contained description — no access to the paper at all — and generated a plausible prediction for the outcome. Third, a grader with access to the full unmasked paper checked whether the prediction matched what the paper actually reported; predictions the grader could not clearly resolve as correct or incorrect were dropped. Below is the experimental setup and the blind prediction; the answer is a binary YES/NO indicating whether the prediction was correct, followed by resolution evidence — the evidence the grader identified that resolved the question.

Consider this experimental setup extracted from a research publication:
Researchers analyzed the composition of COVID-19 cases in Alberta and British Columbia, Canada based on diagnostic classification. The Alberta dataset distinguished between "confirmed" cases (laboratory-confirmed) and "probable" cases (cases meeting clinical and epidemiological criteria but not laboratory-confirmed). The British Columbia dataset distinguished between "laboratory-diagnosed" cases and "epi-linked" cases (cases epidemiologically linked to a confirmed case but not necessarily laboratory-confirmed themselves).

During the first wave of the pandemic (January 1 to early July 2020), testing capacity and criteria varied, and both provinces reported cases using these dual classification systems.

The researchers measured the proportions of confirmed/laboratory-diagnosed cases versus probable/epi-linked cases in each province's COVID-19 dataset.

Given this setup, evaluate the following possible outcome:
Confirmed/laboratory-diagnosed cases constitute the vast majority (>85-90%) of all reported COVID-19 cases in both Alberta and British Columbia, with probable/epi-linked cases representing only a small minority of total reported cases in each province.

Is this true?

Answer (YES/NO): YES